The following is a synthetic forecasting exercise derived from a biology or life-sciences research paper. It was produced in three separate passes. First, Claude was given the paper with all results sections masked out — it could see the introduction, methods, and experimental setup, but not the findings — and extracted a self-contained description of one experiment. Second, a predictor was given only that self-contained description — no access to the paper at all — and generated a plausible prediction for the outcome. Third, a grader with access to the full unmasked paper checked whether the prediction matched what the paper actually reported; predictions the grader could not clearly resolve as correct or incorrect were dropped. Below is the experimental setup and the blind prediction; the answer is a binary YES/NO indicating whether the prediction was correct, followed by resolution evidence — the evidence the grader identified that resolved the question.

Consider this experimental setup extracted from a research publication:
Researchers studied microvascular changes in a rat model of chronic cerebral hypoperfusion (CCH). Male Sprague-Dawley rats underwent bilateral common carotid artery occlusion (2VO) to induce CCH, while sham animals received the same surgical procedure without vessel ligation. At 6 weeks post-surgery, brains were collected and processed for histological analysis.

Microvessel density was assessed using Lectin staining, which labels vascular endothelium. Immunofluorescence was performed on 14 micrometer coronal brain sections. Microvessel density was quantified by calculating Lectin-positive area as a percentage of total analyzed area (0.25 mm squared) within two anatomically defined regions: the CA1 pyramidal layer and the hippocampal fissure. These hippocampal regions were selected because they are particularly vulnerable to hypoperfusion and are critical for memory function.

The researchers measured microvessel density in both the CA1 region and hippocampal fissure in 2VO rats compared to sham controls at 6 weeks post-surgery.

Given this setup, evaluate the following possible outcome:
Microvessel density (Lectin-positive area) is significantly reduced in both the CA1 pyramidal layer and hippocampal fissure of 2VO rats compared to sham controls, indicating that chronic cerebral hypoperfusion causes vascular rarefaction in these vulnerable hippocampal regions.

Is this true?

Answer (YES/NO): YES